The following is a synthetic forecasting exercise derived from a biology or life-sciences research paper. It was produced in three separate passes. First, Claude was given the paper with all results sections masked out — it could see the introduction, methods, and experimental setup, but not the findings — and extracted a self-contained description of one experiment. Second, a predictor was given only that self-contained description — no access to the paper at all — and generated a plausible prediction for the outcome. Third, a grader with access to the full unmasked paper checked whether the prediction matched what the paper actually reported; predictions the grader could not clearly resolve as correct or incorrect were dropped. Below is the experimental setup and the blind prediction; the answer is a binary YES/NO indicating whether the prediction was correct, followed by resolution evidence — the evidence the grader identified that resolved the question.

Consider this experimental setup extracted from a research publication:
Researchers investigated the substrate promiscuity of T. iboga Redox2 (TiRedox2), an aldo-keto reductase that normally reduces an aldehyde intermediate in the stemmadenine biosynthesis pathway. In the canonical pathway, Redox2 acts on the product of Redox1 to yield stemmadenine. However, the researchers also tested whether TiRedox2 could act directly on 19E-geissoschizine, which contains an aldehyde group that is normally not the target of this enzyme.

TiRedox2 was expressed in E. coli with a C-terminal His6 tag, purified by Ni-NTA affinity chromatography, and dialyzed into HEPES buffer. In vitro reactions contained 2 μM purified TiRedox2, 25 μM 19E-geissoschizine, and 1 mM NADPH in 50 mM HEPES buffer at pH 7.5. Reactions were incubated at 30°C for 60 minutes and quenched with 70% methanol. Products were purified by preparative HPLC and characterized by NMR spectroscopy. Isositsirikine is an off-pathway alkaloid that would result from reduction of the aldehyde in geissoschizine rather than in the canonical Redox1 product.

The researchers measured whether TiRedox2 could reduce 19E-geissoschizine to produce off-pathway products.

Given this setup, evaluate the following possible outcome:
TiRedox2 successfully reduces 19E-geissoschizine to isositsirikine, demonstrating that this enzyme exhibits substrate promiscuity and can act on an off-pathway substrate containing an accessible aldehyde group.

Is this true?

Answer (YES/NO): YES